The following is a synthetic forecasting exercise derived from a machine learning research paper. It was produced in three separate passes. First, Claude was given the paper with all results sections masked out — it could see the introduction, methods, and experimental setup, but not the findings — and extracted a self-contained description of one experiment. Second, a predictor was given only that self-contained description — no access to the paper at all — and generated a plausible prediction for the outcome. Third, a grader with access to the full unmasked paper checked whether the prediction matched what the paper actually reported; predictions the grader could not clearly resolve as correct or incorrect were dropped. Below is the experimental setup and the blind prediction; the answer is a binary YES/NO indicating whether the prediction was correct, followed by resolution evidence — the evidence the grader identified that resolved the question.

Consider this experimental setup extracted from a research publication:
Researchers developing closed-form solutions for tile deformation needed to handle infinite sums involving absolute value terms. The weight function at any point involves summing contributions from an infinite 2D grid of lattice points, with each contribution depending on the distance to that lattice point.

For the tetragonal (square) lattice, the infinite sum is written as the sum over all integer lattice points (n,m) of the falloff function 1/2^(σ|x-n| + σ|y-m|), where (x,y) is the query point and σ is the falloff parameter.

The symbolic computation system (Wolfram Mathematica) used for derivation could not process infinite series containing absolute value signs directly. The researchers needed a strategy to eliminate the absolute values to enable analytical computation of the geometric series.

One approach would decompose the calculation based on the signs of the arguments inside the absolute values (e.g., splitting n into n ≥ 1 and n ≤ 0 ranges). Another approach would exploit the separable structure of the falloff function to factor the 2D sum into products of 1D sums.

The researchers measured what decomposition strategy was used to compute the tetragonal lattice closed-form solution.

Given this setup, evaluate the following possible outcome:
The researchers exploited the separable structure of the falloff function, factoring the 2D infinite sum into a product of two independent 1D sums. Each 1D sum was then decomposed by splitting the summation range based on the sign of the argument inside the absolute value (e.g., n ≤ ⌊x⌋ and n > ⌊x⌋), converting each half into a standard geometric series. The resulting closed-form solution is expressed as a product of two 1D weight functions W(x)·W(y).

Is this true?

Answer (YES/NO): NO